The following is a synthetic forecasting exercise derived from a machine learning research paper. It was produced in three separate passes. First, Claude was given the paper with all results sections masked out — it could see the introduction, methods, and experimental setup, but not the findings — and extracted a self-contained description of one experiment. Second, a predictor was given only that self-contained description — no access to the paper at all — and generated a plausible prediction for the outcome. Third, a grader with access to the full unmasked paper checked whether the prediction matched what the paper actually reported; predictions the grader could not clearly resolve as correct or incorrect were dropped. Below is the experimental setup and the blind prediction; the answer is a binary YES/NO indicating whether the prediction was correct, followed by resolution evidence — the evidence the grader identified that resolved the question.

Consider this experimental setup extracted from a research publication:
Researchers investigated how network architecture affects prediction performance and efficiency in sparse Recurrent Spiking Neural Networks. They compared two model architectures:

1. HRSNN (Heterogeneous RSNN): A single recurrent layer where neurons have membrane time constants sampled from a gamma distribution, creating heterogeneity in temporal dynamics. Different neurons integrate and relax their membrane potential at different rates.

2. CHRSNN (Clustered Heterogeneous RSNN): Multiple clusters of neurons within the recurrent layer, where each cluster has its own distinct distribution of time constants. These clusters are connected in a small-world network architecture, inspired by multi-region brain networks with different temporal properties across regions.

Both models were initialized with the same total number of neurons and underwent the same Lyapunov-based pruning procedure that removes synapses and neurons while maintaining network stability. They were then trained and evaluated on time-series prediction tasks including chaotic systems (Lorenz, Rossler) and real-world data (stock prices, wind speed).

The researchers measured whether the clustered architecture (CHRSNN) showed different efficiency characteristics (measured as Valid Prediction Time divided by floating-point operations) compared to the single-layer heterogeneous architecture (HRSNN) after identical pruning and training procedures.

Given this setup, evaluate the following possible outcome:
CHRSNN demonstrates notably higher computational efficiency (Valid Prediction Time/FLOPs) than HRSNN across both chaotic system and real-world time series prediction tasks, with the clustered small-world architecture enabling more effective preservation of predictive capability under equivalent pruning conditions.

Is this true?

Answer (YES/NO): YES